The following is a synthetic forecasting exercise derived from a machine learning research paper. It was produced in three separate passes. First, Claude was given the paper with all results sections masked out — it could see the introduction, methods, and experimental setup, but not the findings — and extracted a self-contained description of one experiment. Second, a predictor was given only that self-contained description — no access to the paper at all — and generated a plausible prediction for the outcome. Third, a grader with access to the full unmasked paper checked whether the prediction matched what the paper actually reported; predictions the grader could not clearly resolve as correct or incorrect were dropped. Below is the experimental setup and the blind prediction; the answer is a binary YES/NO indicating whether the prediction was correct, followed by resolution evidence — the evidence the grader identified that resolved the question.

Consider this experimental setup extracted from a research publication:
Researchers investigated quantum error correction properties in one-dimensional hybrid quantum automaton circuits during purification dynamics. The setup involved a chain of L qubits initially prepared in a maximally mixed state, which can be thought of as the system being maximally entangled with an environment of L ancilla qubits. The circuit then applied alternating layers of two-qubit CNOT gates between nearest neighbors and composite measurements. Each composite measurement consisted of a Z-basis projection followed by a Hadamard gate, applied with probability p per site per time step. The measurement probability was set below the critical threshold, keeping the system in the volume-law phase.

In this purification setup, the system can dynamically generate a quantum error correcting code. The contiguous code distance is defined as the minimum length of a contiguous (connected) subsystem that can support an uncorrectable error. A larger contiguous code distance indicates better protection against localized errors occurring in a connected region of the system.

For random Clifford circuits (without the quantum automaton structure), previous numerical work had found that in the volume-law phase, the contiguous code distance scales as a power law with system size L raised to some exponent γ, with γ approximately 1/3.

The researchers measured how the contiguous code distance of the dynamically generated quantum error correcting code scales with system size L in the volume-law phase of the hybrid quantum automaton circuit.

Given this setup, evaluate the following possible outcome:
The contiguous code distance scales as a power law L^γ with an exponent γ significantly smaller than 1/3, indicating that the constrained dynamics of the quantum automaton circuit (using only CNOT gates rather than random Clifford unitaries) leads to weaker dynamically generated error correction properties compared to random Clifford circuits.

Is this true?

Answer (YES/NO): NO